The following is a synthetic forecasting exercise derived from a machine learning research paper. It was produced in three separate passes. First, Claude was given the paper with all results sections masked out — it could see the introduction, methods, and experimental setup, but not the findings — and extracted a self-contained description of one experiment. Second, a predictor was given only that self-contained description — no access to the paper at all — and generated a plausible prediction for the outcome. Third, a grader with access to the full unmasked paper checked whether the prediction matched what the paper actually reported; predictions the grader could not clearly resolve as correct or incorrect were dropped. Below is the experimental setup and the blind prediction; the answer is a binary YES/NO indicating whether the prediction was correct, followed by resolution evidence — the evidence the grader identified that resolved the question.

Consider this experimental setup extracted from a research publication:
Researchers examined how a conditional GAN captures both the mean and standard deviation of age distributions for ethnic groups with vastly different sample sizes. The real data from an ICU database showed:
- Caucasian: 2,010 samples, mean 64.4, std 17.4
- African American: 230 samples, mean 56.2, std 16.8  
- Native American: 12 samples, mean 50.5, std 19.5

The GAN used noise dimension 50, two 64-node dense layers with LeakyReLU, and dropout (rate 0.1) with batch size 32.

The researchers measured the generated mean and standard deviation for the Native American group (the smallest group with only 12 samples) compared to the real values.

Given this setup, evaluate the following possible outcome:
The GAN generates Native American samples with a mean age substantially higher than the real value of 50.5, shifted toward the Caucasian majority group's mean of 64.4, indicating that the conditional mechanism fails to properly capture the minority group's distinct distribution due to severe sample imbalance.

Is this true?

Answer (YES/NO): NO